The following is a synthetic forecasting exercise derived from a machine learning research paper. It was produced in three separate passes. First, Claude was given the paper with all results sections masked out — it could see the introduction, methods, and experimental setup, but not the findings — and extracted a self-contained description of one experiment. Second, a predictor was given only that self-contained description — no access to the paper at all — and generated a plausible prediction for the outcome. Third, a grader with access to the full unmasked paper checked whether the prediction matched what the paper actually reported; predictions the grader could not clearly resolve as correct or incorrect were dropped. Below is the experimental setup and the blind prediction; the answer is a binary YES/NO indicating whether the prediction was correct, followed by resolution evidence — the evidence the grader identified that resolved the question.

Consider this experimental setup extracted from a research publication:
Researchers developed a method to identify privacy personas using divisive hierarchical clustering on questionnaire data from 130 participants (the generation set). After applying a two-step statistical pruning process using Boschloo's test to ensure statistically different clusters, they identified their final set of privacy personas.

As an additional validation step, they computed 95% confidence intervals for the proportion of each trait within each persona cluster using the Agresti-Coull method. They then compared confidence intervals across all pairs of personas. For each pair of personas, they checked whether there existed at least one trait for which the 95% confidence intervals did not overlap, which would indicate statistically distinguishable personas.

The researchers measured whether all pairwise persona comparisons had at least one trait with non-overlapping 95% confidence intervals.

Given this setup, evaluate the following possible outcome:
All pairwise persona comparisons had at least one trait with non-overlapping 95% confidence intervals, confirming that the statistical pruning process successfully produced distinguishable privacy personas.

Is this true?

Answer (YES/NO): YES